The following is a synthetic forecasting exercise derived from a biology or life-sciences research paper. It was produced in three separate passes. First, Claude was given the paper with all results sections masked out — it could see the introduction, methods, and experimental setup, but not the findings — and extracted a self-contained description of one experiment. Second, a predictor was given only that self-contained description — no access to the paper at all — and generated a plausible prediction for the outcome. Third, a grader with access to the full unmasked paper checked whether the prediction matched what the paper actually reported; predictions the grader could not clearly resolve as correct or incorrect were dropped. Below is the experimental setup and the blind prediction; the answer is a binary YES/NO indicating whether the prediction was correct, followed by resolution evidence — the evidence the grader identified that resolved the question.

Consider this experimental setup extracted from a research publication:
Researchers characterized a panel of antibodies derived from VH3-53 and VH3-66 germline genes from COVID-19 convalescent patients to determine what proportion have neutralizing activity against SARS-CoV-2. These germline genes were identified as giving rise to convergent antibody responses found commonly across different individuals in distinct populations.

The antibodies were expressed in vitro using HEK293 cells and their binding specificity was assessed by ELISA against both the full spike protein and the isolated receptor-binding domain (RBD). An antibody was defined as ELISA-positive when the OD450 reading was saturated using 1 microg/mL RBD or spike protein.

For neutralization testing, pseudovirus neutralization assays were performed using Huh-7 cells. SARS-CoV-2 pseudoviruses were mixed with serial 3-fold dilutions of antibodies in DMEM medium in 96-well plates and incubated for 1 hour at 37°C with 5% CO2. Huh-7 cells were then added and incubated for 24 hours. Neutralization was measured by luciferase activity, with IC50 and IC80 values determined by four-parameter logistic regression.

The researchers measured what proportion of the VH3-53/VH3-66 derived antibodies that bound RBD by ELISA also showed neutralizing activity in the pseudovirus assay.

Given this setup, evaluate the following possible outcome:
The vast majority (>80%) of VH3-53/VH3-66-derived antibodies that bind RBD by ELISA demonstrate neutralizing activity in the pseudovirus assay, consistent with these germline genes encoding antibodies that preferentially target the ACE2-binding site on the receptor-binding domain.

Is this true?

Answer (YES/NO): NO